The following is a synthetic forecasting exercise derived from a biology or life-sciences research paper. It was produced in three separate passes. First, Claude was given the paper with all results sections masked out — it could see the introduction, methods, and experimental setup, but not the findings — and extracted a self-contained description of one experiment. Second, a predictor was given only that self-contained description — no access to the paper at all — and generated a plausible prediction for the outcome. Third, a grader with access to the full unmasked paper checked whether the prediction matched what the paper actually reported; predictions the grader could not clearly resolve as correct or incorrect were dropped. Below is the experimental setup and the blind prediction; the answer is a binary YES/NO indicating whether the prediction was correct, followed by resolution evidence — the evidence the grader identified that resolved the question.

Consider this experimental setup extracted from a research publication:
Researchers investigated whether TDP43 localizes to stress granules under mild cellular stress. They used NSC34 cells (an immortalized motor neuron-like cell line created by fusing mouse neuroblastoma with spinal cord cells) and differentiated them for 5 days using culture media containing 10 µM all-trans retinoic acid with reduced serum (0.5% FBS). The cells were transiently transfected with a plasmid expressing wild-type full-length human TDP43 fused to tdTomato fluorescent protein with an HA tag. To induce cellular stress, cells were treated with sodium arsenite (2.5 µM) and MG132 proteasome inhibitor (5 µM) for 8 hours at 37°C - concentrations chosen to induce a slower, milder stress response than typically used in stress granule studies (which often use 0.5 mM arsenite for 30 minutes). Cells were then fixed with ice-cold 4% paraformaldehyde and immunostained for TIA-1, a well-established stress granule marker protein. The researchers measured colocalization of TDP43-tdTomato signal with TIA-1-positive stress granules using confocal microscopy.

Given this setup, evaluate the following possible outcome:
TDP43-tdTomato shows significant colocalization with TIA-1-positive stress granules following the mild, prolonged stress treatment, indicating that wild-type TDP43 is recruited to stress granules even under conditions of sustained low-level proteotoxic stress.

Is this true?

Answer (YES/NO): NO